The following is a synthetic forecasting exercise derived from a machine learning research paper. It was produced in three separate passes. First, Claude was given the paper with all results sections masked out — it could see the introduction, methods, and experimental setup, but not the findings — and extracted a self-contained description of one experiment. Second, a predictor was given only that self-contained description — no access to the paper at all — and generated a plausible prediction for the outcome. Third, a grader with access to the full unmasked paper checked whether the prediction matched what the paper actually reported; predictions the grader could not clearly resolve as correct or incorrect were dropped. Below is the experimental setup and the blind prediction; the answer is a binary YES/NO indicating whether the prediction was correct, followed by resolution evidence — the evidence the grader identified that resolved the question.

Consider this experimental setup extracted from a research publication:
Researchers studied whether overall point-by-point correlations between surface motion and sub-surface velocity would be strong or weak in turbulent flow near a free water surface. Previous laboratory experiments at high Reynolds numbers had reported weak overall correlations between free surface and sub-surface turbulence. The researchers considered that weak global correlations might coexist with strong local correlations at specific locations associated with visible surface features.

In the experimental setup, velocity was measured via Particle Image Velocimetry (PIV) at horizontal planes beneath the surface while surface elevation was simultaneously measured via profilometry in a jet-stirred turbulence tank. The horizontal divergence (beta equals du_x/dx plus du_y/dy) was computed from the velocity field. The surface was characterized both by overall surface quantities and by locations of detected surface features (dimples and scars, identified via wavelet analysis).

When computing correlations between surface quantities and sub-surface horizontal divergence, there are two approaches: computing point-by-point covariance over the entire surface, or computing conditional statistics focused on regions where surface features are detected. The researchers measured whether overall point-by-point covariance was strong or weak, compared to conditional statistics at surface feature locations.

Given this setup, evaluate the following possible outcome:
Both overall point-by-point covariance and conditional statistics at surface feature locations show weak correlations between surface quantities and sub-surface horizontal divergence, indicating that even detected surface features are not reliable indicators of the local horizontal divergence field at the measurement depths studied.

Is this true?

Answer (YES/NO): NO